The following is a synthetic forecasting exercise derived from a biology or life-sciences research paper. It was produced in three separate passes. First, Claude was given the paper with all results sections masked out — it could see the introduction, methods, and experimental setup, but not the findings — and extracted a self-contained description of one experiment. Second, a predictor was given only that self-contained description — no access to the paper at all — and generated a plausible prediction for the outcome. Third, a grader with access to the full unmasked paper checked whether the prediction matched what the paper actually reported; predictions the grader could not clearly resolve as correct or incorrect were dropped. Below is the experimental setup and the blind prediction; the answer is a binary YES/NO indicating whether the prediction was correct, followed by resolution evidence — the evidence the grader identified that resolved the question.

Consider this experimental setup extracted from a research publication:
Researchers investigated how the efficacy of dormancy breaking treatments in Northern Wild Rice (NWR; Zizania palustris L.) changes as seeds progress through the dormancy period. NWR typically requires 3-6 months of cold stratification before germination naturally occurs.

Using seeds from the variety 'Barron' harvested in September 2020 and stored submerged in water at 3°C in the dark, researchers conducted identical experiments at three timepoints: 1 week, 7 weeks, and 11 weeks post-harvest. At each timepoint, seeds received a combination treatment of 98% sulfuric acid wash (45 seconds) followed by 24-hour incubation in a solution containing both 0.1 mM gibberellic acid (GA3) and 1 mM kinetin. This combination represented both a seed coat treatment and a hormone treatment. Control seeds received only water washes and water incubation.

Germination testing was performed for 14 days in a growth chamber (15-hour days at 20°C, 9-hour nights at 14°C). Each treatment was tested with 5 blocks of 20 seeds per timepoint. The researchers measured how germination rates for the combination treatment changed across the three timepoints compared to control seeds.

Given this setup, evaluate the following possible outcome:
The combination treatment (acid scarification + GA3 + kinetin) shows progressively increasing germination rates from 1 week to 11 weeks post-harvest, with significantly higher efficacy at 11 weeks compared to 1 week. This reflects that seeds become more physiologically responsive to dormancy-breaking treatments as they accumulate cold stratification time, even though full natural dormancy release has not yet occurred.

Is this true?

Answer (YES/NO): NO